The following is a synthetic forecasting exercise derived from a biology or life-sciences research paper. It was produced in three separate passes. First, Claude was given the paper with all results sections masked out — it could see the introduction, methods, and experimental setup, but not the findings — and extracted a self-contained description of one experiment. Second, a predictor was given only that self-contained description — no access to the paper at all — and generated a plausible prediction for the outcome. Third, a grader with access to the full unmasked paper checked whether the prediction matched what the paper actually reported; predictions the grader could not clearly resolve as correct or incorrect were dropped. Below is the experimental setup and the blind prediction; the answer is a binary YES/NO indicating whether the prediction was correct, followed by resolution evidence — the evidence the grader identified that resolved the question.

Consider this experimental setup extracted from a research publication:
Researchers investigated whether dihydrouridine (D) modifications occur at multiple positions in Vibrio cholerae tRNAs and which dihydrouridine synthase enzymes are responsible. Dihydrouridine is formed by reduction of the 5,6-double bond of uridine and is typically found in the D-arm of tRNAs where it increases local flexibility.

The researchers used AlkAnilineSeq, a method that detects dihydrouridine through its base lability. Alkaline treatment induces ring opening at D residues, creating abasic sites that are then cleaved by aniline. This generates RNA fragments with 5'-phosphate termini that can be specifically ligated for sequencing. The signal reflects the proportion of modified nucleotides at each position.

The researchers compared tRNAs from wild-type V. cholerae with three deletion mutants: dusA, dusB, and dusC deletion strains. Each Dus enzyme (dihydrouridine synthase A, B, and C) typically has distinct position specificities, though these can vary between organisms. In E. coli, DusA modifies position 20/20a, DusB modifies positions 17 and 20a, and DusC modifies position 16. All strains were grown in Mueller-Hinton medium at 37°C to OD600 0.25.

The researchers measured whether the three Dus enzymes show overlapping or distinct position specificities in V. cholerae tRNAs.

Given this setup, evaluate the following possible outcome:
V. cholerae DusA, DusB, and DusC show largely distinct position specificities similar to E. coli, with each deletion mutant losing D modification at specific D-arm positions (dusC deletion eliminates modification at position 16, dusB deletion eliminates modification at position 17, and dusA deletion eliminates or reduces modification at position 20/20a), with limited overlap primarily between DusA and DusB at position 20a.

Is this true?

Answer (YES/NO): NO